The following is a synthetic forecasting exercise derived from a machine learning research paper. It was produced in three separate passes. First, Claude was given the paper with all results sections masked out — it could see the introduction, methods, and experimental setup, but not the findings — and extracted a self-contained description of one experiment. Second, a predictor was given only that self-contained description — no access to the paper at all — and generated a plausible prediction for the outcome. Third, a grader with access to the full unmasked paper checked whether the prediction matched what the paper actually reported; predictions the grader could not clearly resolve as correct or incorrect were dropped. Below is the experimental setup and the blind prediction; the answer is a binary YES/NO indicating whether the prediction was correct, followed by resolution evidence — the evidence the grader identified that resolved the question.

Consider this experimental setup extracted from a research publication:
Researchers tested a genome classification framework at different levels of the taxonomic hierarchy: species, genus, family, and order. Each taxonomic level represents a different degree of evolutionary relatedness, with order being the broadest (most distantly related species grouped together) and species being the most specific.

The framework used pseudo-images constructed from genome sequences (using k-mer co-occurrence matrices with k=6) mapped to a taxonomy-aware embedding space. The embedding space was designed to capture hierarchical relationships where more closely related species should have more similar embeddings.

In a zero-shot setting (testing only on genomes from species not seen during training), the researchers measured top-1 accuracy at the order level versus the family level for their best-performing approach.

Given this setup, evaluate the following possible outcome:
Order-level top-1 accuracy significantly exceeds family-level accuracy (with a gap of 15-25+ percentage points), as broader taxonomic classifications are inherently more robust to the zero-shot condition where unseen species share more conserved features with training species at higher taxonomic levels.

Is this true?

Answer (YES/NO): NO